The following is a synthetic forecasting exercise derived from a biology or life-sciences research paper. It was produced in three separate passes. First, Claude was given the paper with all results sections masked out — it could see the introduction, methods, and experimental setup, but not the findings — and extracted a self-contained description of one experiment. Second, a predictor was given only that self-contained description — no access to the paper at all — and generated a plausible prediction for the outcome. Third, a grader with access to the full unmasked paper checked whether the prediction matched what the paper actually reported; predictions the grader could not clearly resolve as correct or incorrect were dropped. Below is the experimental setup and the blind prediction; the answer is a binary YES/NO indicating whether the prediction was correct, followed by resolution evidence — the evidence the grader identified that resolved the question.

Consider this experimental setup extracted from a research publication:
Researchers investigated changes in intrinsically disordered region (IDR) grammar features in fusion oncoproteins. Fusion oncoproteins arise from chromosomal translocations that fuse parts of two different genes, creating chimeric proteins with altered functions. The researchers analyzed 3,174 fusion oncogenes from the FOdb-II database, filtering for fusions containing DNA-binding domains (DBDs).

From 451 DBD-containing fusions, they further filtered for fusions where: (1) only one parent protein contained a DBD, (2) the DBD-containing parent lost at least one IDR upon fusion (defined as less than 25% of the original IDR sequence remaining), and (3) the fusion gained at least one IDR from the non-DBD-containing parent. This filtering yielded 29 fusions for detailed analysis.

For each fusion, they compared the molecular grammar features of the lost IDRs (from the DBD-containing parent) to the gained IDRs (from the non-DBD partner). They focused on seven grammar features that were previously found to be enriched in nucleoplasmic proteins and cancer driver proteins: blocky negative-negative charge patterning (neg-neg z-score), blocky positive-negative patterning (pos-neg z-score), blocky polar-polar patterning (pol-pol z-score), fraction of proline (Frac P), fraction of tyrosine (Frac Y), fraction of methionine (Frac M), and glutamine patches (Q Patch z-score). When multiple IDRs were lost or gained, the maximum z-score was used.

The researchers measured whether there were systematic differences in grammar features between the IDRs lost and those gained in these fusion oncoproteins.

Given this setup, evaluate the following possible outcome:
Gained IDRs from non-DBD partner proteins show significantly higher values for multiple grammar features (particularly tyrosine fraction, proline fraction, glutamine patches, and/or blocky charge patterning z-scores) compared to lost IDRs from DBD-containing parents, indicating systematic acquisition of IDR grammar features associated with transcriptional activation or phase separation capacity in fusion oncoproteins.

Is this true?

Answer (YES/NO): NO